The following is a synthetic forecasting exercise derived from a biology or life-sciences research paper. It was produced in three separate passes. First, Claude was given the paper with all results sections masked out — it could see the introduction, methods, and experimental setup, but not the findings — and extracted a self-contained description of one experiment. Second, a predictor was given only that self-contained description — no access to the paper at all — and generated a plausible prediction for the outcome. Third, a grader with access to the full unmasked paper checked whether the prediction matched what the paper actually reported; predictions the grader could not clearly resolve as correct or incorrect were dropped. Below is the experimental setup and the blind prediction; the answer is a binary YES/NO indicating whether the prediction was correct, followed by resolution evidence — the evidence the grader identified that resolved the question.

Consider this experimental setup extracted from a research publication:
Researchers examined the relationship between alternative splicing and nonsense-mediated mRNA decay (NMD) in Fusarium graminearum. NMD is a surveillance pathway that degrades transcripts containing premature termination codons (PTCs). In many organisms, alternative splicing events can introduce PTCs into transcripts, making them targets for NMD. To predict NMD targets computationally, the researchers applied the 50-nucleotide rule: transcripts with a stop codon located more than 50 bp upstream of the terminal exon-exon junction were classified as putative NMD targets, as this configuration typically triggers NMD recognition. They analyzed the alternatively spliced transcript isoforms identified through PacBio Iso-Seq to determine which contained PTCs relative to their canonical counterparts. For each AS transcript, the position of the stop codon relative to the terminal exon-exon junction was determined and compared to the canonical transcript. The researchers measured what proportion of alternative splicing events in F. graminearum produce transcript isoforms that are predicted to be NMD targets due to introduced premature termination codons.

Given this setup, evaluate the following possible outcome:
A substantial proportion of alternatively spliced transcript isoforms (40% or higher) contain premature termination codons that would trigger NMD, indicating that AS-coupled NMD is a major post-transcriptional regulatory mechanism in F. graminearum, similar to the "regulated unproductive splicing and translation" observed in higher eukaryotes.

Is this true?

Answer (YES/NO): NO